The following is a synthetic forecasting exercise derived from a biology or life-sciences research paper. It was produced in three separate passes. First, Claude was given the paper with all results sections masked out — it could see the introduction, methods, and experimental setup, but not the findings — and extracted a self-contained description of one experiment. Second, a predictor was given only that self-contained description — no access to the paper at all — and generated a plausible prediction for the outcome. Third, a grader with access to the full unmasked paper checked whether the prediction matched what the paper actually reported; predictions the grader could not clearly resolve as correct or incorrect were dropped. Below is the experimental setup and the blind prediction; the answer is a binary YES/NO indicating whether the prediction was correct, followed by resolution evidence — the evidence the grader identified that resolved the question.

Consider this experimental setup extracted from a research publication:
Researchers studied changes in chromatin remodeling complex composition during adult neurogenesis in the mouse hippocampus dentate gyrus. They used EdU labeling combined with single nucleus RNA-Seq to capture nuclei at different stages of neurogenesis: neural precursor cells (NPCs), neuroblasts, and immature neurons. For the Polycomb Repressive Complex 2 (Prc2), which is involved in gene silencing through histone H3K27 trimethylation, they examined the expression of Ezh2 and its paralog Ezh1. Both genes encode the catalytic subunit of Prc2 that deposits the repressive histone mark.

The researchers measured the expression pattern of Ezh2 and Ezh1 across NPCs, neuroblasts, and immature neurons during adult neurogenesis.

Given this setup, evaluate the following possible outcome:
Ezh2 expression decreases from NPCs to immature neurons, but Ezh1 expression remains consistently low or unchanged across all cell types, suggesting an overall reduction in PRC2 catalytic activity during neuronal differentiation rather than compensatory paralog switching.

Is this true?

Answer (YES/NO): NO